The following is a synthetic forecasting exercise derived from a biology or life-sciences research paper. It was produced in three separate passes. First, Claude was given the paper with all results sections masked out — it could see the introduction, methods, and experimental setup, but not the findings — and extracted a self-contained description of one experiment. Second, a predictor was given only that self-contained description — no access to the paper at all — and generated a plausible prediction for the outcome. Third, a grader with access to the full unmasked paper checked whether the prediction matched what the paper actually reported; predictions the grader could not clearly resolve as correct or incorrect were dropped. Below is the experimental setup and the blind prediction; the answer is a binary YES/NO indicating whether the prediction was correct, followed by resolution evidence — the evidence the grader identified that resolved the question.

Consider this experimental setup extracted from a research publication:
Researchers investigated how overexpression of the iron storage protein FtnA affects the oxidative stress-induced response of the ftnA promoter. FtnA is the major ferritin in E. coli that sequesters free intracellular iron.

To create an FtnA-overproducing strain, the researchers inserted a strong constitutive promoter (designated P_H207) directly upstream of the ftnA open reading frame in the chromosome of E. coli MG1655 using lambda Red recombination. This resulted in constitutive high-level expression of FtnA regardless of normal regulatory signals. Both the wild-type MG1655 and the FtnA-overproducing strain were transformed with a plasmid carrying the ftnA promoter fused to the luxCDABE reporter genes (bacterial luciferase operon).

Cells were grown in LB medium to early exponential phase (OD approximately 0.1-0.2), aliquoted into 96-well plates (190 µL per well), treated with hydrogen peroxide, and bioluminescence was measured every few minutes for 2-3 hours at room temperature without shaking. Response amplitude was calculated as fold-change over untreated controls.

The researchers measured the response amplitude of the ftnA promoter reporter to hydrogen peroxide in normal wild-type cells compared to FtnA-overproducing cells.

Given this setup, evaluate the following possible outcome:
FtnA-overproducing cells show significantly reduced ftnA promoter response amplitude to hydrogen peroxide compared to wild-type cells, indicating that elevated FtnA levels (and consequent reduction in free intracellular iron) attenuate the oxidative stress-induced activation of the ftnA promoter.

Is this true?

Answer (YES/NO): YES